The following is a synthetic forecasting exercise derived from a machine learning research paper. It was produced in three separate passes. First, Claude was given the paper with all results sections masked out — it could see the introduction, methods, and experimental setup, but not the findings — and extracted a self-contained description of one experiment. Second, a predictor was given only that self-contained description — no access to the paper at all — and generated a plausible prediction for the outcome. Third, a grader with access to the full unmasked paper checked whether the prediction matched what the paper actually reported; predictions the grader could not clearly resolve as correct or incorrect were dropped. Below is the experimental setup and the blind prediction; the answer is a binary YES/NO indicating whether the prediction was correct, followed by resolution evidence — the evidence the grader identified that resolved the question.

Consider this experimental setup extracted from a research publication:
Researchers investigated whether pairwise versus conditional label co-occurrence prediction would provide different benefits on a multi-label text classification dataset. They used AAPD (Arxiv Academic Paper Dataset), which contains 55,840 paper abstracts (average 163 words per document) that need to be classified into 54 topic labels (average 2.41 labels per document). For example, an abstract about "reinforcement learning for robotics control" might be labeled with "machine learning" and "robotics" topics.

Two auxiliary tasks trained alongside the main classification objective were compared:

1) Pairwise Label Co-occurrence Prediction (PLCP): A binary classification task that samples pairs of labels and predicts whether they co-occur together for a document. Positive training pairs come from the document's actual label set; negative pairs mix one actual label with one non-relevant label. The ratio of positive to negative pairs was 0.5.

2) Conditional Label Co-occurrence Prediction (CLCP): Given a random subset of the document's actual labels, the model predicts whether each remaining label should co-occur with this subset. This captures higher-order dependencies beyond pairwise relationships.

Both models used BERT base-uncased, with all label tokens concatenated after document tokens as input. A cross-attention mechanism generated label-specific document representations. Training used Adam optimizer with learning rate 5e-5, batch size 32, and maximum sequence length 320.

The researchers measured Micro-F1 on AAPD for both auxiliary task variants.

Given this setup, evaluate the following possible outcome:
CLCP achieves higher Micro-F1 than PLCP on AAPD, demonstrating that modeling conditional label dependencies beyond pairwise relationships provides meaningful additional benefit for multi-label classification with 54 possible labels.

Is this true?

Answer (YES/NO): NO